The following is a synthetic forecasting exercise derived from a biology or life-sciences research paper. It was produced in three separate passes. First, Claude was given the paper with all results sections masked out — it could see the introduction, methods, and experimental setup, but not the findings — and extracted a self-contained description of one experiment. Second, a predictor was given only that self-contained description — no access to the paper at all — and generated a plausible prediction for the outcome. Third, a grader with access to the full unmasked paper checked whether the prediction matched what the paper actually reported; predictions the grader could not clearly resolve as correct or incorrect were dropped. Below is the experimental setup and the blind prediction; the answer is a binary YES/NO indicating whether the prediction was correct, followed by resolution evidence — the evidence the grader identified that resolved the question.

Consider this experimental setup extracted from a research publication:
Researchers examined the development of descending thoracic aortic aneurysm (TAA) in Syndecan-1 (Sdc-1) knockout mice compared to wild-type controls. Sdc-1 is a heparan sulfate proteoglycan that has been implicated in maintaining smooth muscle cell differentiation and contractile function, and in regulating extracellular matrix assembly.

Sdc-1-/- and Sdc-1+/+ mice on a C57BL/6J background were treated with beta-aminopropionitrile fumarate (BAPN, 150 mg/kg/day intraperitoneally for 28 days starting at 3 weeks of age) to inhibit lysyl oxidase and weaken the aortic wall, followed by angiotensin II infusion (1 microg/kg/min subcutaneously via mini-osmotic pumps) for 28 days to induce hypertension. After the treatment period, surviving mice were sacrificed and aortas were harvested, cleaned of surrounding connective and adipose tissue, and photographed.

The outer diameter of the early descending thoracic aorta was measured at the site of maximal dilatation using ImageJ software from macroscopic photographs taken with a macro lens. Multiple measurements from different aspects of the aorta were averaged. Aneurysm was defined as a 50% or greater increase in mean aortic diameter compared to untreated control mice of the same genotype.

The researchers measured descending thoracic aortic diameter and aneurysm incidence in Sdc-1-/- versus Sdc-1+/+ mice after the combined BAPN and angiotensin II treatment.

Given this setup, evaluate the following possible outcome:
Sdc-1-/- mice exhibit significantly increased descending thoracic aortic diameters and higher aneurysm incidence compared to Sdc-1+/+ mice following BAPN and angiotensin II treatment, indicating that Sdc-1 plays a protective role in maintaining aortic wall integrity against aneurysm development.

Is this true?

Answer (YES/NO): NO